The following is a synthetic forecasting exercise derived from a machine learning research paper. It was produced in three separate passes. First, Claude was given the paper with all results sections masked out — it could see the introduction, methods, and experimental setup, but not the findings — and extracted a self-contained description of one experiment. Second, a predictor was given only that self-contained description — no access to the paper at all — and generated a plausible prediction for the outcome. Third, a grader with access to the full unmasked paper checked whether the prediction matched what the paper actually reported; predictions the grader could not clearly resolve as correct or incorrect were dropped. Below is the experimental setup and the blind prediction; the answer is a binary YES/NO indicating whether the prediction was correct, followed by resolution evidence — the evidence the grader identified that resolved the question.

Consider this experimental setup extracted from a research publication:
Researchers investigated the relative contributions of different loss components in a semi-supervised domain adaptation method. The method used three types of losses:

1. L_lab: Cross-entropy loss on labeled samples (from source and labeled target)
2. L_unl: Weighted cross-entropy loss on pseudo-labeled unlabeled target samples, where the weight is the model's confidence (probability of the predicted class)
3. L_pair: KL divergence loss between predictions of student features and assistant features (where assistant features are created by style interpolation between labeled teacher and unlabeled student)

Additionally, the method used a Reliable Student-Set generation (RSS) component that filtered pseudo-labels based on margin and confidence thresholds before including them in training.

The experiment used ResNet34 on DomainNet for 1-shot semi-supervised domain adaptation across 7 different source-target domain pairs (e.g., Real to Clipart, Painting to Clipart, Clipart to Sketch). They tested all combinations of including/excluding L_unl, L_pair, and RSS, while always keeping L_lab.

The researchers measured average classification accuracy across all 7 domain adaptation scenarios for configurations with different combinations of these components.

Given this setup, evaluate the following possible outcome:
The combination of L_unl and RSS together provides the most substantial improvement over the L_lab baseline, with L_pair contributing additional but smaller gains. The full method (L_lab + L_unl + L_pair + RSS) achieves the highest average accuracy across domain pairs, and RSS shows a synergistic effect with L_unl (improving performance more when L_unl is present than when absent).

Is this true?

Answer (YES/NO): YES